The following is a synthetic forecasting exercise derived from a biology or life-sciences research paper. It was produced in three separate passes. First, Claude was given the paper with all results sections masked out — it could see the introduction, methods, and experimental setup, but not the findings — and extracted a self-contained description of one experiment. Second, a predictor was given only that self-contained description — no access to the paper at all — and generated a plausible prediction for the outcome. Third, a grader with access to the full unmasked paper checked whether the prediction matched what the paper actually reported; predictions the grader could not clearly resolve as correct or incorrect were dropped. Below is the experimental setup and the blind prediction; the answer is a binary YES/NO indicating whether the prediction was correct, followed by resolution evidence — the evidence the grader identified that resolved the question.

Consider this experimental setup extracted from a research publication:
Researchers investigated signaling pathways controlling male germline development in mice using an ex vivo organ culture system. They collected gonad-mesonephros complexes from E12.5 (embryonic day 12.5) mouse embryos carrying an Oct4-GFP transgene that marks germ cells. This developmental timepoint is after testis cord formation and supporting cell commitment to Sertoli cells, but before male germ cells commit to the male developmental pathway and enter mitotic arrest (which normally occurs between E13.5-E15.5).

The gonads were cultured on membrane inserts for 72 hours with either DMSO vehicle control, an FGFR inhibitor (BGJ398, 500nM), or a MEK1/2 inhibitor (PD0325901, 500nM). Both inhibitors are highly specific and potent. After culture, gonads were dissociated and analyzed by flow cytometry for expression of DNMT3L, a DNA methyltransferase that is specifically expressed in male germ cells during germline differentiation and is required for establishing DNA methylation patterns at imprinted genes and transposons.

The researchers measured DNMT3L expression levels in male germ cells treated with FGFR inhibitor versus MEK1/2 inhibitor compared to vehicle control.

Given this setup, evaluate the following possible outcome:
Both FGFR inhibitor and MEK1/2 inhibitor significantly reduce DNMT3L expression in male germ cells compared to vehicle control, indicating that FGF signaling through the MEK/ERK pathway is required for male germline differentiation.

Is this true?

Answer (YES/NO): NO